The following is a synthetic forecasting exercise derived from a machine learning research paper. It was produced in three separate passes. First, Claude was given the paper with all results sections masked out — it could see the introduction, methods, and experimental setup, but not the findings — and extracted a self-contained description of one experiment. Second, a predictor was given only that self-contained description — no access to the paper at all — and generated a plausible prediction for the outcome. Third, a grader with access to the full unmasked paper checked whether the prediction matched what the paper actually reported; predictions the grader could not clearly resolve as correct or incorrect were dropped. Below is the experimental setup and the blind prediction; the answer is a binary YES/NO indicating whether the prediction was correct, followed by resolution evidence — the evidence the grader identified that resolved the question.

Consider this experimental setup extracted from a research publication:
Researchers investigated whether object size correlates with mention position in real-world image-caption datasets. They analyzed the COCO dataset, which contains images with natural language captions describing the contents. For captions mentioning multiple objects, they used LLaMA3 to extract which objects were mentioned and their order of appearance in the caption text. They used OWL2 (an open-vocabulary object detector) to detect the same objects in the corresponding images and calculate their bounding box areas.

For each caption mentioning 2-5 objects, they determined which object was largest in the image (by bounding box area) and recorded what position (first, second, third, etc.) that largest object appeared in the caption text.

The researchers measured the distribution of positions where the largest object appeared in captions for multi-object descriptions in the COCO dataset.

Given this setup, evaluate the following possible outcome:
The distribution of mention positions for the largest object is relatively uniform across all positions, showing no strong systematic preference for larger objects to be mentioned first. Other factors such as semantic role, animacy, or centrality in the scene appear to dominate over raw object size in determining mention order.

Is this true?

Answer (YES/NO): NO